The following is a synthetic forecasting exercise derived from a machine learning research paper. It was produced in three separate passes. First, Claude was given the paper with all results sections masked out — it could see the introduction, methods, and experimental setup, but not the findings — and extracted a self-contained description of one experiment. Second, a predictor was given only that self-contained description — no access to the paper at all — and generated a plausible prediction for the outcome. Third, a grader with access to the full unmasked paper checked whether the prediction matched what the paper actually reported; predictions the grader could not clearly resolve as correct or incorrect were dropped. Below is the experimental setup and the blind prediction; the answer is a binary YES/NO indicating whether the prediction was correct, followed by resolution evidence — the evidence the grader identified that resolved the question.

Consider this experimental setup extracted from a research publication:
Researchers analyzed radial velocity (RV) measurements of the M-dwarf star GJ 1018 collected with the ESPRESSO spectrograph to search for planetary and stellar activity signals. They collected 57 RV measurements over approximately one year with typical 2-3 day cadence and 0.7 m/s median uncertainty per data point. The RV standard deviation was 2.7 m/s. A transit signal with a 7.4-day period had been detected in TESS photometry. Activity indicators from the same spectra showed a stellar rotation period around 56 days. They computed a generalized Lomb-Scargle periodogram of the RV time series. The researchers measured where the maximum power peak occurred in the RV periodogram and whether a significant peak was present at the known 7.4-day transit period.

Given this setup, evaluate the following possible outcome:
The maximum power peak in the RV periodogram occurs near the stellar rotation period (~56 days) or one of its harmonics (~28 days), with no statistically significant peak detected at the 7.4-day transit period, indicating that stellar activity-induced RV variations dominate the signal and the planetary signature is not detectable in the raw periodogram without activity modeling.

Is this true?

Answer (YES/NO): NO